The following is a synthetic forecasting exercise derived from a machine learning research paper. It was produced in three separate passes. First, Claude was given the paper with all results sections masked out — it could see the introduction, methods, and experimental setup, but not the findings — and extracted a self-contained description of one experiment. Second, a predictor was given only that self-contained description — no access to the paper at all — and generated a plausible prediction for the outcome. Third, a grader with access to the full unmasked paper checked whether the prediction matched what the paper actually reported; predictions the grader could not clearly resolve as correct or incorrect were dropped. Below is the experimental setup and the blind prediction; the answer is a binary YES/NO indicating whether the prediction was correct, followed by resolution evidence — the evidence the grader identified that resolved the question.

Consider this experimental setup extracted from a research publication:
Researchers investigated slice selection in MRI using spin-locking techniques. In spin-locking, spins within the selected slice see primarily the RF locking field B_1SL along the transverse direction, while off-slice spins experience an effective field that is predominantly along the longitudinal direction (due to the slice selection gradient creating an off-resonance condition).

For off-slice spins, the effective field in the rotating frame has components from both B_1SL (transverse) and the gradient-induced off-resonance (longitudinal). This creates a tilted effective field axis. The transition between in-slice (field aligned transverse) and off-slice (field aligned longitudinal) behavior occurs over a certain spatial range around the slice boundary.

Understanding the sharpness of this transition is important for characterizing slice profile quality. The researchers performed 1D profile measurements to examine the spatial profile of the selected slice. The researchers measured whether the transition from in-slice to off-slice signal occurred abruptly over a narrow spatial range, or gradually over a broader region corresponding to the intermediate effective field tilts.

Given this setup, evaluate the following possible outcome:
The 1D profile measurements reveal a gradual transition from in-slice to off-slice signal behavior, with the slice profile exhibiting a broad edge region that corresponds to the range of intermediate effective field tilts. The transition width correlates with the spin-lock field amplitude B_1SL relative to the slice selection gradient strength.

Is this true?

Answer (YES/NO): NO